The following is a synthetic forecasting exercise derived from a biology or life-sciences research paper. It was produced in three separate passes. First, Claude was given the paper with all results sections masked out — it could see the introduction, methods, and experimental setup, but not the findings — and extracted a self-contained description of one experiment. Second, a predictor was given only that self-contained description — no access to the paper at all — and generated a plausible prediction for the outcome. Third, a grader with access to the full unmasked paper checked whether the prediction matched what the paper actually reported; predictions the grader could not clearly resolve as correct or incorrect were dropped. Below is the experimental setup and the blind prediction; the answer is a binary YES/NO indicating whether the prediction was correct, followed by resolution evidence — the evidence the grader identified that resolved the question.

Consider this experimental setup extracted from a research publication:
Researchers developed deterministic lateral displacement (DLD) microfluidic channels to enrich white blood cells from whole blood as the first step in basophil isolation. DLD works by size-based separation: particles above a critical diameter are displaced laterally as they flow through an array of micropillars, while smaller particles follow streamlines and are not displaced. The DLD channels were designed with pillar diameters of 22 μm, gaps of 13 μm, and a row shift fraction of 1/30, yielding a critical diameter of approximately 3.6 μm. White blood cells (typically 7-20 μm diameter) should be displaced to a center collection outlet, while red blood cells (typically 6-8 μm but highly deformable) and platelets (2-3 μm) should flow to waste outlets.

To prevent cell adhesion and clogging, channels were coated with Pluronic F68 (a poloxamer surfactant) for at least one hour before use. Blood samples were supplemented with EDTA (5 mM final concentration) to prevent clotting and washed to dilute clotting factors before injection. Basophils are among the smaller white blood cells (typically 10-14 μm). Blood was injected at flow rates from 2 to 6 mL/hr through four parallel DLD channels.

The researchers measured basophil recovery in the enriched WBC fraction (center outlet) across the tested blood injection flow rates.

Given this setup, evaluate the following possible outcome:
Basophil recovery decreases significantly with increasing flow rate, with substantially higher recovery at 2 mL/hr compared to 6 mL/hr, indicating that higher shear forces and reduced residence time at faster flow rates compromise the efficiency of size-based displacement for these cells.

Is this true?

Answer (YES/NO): NO